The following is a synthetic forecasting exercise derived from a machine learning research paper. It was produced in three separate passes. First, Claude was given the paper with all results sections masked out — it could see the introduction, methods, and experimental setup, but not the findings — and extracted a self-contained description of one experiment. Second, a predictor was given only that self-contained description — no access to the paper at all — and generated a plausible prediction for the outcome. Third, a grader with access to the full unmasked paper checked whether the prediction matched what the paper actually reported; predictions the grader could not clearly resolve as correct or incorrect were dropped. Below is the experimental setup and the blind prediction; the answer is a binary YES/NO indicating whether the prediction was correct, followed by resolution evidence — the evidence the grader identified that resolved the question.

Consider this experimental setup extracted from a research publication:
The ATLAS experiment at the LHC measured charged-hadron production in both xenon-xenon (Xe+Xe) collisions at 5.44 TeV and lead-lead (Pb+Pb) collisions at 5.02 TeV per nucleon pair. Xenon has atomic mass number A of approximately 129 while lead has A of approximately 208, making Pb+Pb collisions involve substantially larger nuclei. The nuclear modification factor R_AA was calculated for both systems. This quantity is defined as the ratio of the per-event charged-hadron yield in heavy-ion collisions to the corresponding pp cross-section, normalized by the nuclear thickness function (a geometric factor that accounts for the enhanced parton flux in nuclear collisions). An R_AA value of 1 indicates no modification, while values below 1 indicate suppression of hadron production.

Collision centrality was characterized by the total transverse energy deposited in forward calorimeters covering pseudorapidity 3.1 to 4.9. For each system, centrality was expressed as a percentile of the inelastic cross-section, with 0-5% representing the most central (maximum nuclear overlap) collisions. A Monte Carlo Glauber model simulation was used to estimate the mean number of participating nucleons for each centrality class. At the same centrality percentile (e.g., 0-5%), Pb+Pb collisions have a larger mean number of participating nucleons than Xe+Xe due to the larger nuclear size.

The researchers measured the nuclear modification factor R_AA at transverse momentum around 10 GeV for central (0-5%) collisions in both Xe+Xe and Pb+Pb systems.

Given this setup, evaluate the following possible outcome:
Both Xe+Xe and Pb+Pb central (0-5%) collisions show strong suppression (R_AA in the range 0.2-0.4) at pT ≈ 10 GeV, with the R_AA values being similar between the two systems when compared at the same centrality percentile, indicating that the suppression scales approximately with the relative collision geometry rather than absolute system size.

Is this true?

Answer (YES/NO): NO